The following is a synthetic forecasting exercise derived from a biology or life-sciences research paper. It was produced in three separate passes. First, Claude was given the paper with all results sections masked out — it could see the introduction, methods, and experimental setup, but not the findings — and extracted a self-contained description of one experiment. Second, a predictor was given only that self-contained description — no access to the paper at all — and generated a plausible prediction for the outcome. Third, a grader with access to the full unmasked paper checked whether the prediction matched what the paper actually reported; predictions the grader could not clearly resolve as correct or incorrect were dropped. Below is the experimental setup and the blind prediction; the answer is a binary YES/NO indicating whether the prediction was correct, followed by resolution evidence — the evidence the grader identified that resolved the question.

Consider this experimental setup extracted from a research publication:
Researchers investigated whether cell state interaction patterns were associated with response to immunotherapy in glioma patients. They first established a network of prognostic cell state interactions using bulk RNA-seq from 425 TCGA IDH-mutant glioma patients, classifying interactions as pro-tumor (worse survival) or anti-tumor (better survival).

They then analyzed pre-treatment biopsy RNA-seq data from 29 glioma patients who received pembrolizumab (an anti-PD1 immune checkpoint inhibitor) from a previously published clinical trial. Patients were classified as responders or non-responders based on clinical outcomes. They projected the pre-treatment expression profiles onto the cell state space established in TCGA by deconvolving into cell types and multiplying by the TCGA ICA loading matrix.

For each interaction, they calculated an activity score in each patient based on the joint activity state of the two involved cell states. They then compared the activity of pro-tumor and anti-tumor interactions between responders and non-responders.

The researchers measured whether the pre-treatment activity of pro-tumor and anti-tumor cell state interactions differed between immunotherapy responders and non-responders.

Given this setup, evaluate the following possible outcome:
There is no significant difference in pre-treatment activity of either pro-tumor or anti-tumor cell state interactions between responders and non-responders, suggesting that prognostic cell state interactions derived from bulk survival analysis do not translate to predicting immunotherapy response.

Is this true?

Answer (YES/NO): NO